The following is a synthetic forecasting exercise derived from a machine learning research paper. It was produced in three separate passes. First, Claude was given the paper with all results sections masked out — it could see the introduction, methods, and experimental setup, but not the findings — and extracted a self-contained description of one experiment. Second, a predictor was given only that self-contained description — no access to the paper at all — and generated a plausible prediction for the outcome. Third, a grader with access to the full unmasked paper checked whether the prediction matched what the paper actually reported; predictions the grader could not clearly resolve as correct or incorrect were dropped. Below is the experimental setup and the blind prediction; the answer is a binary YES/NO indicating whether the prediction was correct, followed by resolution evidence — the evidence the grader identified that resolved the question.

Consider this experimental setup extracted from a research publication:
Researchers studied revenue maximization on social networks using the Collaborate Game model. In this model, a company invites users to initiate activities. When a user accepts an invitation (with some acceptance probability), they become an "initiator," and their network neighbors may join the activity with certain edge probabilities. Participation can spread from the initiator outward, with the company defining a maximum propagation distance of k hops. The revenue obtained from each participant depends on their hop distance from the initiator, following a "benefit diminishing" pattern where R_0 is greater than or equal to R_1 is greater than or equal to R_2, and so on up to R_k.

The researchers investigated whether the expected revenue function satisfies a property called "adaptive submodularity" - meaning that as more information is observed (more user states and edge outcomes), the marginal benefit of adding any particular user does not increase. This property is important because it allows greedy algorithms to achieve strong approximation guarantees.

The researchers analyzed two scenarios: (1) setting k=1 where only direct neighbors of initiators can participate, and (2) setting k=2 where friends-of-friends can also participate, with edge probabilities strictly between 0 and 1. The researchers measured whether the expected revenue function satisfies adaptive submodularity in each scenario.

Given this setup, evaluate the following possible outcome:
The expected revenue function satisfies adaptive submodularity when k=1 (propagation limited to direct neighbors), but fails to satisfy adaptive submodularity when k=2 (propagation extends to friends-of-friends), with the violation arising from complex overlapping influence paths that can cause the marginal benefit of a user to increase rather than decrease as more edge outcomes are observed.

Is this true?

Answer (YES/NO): YES